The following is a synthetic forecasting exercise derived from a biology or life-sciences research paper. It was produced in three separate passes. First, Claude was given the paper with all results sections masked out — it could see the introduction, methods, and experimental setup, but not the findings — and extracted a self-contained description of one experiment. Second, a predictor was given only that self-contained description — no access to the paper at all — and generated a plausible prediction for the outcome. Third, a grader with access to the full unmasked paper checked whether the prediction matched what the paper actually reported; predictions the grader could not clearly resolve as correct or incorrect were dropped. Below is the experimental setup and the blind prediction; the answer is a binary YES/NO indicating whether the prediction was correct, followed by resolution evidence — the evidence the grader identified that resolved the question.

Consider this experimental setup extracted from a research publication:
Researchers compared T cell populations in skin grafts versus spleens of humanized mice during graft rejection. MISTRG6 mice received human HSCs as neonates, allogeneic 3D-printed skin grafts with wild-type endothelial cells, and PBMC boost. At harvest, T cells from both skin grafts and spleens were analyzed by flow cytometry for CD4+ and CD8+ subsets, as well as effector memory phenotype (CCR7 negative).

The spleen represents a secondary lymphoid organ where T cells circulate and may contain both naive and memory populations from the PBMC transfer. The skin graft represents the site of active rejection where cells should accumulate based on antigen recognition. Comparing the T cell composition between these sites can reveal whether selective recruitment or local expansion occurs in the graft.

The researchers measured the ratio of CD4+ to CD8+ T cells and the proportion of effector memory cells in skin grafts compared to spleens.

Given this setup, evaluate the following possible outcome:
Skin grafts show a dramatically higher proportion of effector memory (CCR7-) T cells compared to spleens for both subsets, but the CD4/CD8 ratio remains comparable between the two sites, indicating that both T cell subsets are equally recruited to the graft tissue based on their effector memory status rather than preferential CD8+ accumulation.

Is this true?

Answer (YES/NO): NO